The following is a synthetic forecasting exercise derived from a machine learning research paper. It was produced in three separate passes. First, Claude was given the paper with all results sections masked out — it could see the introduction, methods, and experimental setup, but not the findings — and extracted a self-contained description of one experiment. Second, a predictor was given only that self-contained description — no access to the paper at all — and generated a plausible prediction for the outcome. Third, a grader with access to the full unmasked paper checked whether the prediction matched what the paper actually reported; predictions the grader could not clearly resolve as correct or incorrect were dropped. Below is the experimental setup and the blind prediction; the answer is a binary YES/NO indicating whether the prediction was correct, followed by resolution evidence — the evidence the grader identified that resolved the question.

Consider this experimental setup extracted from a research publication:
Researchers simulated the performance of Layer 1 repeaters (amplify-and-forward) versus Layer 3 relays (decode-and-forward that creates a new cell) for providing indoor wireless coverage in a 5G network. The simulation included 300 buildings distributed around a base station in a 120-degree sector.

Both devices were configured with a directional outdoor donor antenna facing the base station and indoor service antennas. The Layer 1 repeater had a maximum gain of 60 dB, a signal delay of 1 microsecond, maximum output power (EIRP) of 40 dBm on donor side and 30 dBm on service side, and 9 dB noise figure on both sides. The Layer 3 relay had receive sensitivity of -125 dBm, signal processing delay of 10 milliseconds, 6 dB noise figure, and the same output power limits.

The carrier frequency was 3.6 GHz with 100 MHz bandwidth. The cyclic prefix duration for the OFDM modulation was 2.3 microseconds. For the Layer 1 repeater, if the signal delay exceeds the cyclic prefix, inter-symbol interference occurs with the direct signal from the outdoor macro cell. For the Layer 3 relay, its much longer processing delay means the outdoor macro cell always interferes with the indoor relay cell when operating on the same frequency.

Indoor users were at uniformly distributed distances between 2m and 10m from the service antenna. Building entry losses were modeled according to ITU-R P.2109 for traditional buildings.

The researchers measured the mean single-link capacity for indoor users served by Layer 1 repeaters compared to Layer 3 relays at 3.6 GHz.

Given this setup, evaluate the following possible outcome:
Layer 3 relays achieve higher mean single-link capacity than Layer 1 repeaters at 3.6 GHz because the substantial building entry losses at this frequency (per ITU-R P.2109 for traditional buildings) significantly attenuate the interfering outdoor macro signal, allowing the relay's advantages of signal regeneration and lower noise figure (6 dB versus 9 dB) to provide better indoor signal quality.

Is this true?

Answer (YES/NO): NO